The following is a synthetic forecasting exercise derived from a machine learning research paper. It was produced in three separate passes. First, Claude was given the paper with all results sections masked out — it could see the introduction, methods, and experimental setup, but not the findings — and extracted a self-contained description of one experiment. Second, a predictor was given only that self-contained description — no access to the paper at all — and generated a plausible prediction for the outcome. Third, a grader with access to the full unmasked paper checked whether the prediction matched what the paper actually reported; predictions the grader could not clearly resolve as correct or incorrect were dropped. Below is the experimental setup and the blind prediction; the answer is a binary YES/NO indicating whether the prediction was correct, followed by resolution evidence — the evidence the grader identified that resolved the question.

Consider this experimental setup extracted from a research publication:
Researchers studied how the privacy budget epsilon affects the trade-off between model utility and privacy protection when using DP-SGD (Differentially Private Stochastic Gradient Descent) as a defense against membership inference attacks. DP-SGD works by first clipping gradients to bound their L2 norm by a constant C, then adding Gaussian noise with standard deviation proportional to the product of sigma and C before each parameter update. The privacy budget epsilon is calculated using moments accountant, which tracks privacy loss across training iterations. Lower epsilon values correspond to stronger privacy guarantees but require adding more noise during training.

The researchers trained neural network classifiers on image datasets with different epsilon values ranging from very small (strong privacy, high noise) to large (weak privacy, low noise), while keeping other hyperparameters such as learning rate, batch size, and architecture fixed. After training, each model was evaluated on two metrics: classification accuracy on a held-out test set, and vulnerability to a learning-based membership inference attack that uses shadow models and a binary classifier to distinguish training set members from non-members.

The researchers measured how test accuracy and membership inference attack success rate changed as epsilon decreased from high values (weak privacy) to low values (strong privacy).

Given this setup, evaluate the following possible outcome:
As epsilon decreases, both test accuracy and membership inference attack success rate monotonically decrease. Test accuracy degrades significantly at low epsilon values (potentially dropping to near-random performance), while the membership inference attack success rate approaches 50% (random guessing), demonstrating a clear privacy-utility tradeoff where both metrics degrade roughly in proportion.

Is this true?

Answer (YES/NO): NO